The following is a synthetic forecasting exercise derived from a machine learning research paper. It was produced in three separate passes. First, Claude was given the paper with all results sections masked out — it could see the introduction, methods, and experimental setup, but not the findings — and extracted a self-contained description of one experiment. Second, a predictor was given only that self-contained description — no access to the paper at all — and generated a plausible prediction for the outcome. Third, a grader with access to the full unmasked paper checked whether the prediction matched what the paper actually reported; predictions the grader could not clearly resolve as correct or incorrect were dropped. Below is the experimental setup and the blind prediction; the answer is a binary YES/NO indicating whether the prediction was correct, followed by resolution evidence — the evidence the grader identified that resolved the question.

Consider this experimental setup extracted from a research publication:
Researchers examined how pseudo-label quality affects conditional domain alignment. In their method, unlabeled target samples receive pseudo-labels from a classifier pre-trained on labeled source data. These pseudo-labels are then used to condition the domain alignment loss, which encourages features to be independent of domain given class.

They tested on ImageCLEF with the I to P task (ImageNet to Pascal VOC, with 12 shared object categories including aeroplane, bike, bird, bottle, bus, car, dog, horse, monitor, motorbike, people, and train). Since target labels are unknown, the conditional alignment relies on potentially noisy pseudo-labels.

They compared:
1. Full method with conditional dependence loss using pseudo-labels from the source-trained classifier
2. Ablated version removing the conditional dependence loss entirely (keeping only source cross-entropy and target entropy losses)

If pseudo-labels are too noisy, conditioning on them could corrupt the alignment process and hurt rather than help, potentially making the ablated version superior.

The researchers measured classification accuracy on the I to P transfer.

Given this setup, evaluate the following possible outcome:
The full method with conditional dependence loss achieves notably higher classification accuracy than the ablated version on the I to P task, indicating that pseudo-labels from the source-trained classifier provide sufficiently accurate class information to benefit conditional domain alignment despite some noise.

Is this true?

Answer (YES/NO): YES